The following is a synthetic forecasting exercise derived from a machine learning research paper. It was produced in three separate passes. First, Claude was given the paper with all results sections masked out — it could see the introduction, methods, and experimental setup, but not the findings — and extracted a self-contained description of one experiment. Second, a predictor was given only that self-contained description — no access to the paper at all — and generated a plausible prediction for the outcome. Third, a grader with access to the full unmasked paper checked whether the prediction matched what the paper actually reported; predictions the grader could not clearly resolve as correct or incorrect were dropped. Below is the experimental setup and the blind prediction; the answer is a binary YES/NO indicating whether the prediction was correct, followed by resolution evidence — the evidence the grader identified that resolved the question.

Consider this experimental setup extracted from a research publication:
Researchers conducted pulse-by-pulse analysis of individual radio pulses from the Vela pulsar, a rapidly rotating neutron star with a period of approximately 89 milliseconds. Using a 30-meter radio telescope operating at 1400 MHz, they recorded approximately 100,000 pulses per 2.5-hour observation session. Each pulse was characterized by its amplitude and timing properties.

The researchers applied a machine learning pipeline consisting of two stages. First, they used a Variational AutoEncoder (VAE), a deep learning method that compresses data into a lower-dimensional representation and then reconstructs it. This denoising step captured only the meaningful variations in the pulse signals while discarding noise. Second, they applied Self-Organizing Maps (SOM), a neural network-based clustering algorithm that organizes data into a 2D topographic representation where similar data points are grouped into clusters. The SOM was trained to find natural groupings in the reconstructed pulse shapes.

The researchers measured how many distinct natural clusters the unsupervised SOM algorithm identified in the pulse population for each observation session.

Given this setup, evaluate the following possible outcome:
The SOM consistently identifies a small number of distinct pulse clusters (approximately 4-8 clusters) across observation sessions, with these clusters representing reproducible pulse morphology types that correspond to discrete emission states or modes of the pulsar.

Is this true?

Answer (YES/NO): YES